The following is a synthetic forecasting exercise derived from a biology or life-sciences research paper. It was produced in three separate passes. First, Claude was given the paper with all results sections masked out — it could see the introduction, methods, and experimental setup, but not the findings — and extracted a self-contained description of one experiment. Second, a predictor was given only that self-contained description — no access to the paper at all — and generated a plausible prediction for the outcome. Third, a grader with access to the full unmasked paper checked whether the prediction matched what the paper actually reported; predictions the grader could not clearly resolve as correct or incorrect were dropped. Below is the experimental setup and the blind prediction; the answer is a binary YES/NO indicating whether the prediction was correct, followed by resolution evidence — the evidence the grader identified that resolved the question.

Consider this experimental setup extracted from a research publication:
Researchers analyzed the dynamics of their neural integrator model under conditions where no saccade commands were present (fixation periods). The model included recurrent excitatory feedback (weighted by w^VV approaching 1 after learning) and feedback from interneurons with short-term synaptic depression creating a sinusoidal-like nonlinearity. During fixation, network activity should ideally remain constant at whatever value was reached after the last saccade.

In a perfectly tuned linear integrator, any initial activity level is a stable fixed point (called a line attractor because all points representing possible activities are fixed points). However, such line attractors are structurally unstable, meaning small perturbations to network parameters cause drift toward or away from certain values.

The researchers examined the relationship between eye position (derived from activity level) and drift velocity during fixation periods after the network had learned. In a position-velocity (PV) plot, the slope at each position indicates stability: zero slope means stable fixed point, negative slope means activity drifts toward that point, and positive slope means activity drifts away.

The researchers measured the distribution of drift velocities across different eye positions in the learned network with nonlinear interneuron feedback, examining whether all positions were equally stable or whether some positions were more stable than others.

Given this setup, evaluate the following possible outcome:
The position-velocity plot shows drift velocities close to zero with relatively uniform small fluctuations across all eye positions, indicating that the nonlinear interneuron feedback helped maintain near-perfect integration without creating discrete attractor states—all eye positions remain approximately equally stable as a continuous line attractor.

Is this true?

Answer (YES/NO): NO